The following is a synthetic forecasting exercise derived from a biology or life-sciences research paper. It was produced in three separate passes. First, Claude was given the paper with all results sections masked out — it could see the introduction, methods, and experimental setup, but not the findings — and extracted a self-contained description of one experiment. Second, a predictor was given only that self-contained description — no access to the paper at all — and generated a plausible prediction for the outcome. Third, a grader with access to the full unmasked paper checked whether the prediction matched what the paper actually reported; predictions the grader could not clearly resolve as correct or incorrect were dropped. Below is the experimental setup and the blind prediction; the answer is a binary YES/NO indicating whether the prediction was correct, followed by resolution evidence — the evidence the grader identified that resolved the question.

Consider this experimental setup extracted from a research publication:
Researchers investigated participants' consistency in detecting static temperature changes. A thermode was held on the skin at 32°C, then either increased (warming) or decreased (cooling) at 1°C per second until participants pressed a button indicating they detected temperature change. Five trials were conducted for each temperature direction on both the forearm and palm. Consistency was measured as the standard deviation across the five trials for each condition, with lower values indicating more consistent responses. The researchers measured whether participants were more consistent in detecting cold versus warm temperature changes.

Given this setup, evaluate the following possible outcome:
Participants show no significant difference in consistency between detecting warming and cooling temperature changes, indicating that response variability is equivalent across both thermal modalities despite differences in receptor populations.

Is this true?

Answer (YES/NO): NO